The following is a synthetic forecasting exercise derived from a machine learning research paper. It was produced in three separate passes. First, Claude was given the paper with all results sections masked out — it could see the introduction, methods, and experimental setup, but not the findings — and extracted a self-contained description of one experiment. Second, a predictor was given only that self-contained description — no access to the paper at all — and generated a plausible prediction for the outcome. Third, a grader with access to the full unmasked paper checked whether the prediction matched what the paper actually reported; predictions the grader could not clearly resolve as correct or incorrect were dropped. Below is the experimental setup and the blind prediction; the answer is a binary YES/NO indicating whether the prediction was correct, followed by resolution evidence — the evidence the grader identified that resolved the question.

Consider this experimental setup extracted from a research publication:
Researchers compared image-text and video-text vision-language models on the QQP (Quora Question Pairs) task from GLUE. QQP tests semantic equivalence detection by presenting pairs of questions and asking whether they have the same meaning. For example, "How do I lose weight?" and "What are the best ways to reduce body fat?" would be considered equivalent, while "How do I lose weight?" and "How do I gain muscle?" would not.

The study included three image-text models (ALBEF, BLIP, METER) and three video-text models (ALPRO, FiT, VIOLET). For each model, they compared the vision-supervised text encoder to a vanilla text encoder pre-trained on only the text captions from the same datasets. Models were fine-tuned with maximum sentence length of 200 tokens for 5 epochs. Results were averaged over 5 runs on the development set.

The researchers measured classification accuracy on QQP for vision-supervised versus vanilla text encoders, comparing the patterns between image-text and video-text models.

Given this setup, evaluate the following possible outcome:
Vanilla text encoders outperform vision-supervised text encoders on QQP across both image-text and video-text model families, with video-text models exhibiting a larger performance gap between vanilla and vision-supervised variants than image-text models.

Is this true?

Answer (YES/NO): NO